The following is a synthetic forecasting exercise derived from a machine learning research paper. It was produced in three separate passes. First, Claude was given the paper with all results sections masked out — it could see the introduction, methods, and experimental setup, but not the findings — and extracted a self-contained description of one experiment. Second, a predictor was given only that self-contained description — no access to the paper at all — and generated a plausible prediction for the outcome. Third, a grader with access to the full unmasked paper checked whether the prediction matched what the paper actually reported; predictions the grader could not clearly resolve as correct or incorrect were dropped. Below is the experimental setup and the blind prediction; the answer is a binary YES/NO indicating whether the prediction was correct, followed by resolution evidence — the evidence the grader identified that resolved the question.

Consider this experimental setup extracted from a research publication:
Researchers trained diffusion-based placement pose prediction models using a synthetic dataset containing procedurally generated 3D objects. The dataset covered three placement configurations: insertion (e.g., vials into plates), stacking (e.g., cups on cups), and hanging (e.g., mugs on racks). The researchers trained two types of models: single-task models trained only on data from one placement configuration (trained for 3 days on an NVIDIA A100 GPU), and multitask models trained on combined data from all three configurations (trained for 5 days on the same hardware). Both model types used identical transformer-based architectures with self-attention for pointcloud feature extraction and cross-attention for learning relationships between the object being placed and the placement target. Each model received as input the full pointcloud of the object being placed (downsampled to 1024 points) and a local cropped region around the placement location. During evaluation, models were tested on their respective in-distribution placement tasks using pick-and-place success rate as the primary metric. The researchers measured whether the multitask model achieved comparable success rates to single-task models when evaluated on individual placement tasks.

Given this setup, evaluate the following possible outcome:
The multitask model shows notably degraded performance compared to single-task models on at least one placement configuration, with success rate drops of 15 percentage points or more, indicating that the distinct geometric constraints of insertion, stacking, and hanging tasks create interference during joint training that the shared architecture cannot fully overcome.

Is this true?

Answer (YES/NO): YES